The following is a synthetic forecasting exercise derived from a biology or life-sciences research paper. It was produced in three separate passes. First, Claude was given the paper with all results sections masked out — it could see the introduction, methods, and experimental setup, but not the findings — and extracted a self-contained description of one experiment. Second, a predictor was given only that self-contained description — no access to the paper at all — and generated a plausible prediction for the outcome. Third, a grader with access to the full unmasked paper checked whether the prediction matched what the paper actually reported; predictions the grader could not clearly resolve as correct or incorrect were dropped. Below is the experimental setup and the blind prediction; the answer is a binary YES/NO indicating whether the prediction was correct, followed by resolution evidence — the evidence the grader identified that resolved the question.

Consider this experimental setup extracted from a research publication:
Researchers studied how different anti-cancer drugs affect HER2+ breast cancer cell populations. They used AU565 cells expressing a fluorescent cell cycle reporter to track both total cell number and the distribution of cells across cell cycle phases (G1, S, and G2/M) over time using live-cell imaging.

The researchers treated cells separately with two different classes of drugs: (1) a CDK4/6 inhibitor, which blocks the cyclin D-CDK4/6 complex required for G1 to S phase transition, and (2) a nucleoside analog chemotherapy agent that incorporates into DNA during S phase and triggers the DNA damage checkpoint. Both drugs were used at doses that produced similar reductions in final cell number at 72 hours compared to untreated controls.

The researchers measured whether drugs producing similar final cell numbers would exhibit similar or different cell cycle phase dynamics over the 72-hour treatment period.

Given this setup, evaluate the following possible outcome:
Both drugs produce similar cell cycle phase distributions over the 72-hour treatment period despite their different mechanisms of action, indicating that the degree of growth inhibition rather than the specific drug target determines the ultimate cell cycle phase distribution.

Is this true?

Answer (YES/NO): NO